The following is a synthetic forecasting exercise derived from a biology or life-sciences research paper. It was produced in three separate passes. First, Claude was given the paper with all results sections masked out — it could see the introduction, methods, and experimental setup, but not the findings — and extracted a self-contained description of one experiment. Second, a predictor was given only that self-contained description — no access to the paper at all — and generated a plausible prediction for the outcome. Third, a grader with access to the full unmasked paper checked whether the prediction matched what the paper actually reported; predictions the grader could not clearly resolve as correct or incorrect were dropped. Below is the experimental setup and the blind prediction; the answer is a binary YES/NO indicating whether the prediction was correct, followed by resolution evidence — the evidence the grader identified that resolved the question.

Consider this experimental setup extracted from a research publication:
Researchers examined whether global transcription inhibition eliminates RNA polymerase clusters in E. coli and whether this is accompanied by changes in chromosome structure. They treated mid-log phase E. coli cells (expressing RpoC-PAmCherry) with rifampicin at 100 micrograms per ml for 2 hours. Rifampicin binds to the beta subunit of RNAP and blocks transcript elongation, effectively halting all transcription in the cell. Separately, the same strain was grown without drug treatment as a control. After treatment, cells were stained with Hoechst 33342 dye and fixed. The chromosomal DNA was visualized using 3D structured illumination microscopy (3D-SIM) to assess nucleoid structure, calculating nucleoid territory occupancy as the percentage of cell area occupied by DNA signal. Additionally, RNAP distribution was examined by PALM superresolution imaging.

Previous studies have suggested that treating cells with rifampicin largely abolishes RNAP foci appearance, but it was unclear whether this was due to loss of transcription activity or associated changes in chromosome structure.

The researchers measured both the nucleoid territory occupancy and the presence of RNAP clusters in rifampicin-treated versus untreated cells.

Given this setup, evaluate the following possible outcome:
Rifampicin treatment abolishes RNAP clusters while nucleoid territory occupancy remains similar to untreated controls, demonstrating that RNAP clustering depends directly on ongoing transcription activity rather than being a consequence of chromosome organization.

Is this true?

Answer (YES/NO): NO